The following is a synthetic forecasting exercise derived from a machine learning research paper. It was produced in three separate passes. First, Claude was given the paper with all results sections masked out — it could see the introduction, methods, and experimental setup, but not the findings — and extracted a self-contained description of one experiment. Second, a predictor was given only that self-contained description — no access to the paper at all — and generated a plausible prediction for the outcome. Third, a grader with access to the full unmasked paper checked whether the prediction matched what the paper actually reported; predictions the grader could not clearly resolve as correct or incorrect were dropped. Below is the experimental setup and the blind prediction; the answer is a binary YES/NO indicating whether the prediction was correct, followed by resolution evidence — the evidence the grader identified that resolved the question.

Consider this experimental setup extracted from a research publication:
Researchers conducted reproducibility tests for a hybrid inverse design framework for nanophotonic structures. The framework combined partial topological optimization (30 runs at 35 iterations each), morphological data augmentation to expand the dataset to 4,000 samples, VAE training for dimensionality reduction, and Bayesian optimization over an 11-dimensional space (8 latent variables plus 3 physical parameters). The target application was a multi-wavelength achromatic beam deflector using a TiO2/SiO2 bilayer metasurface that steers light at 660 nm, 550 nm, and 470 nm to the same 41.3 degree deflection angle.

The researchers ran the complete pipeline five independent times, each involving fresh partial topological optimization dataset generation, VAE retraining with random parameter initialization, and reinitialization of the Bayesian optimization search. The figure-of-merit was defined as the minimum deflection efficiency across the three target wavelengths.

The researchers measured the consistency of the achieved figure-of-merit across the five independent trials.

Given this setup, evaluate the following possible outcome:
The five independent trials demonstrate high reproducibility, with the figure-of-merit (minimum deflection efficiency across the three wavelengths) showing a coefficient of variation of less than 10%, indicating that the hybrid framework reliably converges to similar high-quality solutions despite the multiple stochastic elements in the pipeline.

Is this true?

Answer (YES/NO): YES